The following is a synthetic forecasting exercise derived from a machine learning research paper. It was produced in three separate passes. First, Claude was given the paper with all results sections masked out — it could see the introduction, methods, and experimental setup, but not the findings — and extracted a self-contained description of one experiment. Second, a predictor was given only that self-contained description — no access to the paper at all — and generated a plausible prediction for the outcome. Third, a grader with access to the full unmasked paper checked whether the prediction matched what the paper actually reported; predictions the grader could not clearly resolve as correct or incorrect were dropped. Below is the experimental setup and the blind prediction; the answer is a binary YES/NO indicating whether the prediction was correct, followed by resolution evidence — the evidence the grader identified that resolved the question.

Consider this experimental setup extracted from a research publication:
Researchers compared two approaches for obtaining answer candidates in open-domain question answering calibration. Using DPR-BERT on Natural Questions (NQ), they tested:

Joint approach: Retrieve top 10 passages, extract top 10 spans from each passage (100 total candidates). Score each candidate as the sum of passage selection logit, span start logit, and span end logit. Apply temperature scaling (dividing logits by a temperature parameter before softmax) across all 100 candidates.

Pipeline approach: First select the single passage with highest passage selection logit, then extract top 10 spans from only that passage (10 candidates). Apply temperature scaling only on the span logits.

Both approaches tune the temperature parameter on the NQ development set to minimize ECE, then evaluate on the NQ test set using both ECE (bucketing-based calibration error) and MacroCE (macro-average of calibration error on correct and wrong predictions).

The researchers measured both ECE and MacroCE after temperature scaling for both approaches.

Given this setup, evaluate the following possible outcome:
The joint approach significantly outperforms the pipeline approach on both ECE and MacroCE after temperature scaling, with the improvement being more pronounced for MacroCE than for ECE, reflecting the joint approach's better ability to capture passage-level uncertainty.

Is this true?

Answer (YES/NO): NO